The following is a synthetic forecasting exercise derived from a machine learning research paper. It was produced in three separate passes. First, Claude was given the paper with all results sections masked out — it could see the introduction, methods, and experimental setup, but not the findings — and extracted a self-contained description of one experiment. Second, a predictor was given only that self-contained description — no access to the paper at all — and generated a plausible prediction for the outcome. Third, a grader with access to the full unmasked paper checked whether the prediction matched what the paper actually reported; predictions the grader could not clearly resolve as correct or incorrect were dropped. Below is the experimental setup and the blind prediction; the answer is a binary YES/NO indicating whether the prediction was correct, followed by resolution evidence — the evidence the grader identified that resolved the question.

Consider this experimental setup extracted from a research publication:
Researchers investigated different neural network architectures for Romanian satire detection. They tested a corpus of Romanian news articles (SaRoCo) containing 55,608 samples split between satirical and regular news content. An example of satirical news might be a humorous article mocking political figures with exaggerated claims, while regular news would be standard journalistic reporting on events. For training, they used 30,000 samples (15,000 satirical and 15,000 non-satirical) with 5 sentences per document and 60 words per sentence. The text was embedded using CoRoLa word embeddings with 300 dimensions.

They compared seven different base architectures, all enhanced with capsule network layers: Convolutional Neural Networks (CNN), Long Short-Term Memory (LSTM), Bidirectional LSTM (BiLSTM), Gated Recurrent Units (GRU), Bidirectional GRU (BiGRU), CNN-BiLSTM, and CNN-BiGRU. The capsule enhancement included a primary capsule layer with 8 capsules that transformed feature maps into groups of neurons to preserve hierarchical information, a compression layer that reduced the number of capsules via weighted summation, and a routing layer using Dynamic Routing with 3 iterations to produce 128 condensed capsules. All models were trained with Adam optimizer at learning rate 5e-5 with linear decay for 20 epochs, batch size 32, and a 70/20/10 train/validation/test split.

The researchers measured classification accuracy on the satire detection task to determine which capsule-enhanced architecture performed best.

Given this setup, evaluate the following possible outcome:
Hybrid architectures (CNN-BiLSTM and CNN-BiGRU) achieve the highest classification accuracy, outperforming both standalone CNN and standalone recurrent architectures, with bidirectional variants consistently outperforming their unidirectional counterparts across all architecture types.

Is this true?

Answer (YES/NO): NO